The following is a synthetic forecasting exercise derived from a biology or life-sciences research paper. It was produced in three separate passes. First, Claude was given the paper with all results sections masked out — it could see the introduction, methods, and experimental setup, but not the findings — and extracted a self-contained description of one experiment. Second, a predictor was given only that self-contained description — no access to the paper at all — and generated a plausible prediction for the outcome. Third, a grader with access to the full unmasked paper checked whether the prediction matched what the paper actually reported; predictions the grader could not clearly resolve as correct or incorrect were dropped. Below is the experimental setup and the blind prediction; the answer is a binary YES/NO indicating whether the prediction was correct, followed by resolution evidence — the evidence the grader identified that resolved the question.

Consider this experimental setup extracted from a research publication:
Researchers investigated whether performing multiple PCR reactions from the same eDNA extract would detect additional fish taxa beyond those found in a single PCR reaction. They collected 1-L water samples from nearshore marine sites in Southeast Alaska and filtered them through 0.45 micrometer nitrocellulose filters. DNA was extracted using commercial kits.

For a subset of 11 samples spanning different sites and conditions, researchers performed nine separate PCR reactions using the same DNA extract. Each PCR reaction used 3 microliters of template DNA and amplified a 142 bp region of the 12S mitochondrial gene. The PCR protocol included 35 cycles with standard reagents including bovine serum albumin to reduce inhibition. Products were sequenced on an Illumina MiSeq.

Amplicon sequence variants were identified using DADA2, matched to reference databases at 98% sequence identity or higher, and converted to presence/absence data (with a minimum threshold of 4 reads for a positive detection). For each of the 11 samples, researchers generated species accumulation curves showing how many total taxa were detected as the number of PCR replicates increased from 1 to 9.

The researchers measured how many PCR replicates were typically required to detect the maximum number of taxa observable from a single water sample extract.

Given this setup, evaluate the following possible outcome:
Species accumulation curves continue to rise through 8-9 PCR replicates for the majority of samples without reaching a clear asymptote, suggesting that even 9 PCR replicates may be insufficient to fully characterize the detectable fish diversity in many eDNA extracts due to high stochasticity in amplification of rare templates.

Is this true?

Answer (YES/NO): NO